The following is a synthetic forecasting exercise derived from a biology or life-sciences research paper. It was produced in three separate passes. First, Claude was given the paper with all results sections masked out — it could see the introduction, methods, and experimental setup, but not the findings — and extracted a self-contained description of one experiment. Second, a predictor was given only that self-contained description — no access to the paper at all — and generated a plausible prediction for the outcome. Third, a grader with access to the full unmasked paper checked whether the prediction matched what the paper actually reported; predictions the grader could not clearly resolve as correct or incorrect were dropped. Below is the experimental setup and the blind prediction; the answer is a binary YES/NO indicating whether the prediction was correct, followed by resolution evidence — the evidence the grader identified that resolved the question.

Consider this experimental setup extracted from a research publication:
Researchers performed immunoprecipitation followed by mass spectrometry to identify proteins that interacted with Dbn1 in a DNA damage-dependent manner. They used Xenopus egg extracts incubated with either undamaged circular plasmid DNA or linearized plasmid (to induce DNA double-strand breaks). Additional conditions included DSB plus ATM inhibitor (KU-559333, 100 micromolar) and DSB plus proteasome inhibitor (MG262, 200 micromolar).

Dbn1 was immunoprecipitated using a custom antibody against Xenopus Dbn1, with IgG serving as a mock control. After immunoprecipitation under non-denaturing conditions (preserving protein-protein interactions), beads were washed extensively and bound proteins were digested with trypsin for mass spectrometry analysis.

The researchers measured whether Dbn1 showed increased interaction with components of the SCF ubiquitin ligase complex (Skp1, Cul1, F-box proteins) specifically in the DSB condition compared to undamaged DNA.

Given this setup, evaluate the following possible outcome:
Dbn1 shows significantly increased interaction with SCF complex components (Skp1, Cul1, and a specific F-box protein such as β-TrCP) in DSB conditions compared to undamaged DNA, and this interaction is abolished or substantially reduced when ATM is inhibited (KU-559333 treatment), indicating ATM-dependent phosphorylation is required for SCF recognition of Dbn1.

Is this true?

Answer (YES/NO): YES